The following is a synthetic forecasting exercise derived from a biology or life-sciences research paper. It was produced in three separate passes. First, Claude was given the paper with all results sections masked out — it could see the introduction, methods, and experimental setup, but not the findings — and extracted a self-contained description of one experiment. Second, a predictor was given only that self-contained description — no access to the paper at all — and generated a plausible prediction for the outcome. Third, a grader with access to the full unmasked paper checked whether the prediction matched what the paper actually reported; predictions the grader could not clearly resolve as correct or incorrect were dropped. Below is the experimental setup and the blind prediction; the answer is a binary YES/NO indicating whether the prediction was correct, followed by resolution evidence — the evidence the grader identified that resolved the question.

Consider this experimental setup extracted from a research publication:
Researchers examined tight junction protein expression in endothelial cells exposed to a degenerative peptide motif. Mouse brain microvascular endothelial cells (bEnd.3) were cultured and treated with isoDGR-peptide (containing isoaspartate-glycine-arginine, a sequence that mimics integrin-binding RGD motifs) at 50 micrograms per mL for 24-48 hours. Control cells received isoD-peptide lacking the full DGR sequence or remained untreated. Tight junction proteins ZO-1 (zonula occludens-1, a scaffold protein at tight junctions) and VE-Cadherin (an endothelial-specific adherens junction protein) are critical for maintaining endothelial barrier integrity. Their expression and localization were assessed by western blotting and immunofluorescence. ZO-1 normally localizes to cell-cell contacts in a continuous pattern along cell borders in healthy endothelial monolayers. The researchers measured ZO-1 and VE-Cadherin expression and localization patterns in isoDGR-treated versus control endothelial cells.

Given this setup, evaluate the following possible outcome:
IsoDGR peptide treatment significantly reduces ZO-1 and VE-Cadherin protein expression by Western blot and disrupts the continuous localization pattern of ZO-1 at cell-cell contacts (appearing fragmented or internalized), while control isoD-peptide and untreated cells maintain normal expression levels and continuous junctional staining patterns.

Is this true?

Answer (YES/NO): NO